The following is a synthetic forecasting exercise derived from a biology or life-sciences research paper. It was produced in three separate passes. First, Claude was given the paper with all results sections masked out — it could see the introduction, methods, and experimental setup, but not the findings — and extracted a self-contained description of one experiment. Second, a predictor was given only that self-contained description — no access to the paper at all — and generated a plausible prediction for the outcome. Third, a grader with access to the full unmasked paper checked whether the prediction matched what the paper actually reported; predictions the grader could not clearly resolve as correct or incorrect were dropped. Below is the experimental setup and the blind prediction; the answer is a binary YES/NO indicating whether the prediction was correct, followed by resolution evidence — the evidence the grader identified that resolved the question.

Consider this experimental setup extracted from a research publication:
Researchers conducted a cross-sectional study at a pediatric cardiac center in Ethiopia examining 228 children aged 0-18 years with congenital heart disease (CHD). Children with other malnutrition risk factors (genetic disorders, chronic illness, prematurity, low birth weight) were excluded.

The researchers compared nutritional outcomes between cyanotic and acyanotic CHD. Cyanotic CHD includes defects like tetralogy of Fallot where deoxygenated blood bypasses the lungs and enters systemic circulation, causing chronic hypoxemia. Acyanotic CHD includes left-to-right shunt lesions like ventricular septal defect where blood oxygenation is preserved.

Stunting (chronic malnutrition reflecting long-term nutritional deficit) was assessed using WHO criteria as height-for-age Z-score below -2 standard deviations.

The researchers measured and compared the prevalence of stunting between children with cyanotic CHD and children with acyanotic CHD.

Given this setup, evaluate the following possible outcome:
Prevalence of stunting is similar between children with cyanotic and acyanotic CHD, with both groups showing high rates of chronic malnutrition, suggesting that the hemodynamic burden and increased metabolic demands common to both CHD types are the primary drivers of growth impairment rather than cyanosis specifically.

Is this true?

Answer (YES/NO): YES